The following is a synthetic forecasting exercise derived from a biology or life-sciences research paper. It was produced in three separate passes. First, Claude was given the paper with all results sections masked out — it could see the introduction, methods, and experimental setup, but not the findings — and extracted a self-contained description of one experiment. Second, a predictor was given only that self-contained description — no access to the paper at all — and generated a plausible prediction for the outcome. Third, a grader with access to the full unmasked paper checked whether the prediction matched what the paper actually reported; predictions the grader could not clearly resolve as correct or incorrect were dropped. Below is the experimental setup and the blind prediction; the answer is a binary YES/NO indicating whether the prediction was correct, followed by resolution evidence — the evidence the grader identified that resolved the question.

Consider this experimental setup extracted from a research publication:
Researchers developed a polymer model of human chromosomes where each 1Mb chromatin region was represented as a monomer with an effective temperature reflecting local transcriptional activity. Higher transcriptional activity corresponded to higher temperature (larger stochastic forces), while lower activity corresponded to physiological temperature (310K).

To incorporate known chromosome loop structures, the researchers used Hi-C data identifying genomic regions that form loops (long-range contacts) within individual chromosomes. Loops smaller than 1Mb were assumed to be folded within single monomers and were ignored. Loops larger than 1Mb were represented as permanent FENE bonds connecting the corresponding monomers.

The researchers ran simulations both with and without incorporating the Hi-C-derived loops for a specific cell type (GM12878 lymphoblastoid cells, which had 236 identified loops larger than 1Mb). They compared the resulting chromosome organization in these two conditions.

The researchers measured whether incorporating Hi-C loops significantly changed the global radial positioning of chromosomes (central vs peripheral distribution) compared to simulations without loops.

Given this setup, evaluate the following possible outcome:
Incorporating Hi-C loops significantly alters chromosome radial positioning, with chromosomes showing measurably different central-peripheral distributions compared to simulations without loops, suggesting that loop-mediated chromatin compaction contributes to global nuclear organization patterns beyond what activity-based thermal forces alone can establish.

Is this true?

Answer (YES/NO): YES